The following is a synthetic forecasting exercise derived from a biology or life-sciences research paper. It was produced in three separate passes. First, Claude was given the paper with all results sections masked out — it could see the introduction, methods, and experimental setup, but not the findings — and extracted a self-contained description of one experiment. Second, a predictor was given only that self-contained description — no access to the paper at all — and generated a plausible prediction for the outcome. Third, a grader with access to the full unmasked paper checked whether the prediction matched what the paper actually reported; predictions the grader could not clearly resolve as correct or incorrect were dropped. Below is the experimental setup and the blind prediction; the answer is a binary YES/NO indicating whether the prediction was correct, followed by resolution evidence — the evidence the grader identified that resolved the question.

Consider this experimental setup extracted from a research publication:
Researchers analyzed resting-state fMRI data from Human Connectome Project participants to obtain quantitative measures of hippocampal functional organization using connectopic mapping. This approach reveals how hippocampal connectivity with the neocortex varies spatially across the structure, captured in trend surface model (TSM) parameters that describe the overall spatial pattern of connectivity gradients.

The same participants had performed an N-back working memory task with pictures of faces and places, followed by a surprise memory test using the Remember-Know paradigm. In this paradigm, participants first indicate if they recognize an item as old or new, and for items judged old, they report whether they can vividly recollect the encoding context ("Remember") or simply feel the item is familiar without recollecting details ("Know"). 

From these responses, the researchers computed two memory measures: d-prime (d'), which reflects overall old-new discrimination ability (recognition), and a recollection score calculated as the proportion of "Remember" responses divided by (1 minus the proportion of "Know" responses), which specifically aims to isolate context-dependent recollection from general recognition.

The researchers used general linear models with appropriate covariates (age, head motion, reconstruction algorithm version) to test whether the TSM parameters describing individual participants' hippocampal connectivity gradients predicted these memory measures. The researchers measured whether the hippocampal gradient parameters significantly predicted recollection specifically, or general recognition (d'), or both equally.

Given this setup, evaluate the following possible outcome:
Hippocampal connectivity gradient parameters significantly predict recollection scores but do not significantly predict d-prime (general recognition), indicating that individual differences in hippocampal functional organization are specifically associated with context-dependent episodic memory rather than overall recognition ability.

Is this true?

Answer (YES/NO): YES